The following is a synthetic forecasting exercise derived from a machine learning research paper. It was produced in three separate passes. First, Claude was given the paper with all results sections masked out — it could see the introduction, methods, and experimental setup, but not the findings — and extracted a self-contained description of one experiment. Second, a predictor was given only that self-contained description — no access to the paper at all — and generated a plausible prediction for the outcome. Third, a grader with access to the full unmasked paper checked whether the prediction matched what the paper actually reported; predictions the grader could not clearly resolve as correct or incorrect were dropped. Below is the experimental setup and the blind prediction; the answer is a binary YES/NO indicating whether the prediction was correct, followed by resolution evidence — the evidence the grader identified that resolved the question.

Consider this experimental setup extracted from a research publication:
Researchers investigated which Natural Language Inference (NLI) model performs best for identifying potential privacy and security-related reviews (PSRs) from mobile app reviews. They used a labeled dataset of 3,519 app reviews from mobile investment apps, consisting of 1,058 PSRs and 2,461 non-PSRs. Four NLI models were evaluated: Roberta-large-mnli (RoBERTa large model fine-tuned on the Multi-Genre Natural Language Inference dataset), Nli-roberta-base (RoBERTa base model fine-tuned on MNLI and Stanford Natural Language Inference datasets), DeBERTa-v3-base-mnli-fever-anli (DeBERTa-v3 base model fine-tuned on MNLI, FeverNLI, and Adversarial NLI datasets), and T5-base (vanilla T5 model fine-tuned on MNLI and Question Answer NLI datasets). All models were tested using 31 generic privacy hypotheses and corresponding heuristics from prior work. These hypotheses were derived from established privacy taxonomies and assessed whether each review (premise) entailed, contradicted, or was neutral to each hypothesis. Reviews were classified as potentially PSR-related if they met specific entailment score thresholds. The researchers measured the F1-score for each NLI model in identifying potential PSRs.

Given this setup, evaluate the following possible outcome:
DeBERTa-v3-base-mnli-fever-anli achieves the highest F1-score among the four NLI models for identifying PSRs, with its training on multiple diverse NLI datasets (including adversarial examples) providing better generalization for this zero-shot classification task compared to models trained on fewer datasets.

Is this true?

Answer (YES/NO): YES